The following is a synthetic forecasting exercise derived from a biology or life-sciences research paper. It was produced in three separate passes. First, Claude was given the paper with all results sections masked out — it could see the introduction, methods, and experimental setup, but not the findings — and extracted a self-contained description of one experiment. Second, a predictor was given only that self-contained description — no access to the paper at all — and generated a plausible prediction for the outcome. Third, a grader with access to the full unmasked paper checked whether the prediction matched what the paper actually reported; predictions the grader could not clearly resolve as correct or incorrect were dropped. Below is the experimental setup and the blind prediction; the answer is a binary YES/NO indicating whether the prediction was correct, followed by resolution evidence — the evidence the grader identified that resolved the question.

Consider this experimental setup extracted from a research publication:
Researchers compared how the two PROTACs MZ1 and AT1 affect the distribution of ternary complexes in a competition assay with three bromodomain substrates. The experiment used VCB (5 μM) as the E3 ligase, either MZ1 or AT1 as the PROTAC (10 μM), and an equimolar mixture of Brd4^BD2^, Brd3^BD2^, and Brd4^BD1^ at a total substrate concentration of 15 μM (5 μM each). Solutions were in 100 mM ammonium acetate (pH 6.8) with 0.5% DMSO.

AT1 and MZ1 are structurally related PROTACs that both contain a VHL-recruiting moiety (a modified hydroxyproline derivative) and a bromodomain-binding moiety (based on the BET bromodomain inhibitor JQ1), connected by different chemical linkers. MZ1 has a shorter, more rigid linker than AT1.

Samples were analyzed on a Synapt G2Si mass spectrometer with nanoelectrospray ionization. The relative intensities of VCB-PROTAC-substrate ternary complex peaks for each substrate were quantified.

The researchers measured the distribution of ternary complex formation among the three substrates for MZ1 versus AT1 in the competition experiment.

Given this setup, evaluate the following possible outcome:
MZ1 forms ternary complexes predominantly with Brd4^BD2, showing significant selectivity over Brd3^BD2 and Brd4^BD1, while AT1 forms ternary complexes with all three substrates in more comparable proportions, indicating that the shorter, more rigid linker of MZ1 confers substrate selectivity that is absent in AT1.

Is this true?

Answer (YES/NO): NO